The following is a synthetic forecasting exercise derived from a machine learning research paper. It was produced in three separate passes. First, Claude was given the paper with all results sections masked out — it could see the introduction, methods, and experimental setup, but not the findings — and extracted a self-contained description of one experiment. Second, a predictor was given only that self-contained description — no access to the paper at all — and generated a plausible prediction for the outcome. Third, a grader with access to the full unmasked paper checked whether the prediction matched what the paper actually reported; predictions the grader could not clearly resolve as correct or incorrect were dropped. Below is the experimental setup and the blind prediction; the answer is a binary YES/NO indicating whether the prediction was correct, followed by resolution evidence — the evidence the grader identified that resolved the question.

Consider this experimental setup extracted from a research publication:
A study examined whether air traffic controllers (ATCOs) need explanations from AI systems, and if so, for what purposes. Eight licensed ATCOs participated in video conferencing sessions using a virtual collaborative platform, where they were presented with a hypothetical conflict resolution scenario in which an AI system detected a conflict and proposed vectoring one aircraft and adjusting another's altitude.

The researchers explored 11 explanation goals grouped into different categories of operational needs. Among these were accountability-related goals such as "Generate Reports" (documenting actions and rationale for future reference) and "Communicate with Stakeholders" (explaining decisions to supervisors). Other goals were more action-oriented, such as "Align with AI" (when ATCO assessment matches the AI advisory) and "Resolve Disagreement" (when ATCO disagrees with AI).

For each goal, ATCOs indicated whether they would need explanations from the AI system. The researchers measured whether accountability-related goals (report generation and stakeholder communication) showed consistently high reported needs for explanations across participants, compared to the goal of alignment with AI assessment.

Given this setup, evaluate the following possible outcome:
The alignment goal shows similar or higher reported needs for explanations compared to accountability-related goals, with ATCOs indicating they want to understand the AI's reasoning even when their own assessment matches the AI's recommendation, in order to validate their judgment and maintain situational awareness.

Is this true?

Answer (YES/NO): NO